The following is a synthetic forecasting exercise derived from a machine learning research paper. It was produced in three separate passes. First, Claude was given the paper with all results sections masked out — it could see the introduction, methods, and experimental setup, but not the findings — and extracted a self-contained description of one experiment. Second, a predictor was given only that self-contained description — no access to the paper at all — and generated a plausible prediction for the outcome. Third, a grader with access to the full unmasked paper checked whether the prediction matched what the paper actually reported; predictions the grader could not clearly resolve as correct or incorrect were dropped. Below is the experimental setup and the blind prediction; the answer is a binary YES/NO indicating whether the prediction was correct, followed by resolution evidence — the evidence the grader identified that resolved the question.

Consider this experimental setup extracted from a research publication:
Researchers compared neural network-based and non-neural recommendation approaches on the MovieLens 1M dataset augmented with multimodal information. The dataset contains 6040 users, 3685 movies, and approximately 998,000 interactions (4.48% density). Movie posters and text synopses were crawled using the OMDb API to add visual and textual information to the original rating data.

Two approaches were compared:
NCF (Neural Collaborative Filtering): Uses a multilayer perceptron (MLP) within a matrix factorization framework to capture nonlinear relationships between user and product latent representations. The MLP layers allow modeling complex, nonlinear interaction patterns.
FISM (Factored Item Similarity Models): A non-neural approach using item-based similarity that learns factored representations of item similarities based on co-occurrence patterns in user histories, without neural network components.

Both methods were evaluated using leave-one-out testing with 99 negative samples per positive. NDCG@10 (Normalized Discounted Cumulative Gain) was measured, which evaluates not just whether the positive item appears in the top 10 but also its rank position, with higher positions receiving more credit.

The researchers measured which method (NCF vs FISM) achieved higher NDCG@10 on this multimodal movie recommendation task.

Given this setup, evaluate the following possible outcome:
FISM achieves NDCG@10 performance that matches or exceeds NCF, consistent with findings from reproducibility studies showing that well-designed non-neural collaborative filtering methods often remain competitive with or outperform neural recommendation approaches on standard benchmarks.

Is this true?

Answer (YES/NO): YES